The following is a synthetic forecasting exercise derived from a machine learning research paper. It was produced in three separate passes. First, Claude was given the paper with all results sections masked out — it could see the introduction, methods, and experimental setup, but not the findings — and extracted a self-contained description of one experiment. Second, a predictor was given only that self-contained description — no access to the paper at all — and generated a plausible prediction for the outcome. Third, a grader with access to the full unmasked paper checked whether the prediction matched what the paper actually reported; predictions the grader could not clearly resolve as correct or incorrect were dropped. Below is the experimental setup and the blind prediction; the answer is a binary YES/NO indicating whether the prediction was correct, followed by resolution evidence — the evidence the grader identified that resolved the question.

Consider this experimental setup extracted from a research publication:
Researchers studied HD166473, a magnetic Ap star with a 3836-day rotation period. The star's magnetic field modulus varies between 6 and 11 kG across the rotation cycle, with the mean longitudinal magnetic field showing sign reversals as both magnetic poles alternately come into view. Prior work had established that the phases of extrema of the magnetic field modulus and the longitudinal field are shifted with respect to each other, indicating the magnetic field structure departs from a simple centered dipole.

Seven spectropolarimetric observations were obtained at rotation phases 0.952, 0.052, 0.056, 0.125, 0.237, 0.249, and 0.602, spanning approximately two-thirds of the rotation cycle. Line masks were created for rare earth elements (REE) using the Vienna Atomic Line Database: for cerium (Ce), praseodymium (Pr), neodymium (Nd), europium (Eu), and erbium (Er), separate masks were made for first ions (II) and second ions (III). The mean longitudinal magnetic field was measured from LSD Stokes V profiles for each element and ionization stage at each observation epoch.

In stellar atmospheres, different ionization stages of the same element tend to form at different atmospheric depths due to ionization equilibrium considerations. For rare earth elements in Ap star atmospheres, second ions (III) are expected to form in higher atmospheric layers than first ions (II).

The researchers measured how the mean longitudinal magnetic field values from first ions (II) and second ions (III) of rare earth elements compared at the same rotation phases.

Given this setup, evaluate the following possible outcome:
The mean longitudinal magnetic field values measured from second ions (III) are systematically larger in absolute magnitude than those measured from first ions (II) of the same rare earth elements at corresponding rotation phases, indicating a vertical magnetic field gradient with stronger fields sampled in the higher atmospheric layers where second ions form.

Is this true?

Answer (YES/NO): NO